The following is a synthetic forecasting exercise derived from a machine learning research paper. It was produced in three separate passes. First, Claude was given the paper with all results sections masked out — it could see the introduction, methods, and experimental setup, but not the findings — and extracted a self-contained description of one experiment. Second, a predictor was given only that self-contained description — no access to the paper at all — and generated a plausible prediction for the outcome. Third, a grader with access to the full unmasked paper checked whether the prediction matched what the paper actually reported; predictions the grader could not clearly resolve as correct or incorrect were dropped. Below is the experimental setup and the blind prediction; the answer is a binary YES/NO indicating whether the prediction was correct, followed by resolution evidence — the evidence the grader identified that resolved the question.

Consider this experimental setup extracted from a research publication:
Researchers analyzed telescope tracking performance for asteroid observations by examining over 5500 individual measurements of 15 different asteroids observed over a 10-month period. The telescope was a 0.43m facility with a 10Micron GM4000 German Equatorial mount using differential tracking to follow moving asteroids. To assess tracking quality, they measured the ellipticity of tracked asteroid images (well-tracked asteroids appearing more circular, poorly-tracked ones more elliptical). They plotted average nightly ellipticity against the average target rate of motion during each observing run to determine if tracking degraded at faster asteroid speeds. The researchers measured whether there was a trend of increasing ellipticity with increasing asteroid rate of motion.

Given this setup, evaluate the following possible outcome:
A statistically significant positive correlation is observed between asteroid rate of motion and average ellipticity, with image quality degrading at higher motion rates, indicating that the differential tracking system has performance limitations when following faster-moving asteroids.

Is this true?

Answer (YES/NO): NO